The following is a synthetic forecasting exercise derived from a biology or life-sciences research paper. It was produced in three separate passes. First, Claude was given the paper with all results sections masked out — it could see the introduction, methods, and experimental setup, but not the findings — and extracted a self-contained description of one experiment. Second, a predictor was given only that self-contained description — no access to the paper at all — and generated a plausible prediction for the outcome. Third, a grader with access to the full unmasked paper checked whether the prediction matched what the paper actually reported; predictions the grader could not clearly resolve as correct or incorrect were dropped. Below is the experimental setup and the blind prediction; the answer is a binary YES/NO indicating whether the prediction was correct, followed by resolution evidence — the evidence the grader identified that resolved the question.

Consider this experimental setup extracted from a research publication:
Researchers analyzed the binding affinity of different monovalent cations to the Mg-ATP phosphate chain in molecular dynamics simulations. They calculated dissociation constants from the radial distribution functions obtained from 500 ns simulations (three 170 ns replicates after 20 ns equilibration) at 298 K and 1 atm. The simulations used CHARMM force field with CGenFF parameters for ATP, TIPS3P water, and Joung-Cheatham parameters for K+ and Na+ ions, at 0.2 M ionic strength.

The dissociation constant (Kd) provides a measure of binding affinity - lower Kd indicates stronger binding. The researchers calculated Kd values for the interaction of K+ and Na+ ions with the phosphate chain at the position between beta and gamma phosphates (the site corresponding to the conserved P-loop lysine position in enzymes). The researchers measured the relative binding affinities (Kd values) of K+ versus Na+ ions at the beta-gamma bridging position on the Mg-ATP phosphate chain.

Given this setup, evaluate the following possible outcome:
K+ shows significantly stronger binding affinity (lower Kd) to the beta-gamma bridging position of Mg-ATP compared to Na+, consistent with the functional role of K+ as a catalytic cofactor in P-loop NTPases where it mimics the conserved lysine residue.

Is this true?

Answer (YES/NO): NO